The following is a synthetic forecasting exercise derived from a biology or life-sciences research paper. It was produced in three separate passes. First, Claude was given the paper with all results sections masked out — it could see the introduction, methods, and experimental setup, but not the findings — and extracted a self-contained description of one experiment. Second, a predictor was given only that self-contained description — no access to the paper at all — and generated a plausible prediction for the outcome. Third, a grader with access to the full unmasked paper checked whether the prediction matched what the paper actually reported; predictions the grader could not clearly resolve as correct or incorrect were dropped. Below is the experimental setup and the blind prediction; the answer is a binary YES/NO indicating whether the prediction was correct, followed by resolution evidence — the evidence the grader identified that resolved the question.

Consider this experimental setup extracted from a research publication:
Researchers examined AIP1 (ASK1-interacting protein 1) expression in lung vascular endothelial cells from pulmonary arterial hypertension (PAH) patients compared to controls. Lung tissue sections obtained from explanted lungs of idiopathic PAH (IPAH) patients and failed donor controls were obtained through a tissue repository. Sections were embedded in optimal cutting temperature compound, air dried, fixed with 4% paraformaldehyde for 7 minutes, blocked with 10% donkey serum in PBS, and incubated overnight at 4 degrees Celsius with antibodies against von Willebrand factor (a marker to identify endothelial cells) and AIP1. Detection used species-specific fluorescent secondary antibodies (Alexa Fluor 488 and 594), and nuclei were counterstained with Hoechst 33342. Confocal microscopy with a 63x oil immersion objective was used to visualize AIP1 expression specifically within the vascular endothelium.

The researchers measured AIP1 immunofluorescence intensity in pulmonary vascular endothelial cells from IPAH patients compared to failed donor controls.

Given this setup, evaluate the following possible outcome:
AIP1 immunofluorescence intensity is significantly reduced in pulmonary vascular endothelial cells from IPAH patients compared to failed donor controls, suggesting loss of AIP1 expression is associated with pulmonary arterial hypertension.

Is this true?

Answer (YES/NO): YES